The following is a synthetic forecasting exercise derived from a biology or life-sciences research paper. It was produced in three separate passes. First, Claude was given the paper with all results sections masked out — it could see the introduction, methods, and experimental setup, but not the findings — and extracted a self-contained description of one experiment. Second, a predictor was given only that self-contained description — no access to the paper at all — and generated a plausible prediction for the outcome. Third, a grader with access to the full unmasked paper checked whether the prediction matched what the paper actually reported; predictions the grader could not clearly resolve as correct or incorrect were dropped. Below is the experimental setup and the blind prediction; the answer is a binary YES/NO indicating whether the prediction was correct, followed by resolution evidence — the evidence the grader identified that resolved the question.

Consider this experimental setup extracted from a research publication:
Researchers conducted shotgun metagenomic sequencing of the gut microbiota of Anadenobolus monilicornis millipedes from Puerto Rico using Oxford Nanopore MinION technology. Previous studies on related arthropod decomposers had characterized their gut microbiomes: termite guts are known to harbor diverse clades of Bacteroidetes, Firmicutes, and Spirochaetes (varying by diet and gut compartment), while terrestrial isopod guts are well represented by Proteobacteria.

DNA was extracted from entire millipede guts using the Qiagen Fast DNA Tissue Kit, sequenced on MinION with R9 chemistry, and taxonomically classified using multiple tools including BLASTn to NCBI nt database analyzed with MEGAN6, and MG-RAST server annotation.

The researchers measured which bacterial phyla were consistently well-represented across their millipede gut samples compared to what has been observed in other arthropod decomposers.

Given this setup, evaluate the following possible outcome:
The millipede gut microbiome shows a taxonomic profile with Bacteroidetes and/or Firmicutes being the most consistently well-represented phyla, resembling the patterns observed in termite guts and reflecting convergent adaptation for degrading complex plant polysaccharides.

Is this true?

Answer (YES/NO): NO